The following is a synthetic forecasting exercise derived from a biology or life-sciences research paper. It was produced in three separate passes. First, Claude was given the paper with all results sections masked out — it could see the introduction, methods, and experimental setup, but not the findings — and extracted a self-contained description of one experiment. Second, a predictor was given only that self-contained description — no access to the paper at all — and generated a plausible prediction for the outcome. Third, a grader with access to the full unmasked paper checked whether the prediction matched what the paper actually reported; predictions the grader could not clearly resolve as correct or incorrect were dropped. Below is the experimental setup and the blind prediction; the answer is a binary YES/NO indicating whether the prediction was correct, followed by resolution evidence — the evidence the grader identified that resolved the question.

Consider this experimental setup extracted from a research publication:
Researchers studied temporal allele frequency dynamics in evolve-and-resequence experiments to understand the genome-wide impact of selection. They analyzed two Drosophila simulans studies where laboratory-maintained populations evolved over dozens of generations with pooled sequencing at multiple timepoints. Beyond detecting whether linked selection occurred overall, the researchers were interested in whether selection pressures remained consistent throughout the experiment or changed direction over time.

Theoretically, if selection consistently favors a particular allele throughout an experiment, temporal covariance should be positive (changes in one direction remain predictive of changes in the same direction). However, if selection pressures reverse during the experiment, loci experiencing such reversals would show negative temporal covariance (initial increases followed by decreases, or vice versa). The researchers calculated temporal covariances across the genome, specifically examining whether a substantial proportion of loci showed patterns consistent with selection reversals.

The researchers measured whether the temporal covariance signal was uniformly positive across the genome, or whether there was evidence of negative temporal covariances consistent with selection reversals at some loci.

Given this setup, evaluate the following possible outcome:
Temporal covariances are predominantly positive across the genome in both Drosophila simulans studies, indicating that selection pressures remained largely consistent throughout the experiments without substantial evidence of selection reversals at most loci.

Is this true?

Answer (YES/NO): NO